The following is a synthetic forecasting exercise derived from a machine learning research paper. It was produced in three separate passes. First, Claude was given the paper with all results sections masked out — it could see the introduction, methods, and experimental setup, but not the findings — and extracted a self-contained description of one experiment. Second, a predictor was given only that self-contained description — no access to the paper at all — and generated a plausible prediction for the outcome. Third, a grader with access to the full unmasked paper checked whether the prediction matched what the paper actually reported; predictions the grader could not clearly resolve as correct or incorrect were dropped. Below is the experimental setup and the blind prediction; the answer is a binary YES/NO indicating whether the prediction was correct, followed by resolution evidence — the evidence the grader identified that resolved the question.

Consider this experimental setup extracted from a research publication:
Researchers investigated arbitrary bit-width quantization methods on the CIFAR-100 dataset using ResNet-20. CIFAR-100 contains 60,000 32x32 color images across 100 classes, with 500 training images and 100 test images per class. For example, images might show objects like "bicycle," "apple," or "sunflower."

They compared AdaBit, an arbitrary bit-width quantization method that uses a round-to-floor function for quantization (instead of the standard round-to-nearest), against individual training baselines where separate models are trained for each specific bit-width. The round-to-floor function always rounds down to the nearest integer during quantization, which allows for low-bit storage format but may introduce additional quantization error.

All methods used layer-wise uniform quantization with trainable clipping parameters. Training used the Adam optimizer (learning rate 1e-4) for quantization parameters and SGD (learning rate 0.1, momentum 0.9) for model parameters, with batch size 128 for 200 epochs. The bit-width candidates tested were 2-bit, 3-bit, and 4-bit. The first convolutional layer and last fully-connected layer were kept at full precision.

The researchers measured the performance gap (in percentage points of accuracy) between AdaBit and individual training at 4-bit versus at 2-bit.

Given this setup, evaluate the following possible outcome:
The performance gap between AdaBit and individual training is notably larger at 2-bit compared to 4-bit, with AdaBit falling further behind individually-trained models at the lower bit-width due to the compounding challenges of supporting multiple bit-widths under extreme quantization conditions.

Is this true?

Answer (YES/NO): YES